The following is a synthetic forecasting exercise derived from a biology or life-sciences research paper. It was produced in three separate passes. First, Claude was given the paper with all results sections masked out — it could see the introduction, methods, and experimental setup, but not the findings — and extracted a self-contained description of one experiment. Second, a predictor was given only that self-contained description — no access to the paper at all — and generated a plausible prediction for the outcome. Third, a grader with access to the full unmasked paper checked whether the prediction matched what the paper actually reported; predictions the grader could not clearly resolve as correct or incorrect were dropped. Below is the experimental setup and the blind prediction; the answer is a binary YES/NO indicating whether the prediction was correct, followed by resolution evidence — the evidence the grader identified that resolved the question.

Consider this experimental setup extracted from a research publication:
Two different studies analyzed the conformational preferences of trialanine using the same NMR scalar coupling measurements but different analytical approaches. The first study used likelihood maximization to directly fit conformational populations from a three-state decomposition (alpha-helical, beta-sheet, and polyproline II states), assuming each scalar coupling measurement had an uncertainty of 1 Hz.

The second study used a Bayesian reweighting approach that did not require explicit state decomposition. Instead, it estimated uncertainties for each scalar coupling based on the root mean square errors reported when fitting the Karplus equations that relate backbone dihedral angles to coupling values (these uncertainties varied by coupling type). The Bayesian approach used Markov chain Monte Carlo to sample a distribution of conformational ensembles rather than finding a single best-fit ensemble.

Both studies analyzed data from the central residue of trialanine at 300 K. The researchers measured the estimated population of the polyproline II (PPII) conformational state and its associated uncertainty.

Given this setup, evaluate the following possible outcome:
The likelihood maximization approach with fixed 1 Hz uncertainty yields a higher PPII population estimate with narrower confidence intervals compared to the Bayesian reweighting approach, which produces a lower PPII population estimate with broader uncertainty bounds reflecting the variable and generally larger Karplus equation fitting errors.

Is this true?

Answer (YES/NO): YES